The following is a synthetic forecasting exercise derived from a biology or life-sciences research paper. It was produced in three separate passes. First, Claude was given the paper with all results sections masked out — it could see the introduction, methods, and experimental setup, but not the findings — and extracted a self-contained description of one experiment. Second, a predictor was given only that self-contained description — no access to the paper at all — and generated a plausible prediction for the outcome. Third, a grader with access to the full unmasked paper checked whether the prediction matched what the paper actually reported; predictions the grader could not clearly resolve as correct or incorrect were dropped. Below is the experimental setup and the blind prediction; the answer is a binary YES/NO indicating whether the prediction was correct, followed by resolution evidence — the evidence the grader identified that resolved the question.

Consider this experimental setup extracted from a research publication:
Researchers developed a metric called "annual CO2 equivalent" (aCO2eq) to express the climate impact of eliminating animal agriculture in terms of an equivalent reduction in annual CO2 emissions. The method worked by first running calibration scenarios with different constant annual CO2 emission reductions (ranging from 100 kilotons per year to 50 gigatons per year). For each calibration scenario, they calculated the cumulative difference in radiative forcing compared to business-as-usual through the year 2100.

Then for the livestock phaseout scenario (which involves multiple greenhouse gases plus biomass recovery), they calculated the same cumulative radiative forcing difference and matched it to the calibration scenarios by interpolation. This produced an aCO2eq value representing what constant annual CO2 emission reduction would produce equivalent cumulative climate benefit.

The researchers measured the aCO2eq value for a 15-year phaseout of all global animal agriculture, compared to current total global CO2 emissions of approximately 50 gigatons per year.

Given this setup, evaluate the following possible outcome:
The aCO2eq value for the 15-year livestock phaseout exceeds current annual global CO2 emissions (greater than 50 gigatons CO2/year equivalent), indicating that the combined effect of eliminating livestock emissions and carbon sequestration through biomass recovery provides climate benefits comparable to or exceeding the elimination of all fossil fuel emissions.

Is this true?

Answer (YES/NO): NO